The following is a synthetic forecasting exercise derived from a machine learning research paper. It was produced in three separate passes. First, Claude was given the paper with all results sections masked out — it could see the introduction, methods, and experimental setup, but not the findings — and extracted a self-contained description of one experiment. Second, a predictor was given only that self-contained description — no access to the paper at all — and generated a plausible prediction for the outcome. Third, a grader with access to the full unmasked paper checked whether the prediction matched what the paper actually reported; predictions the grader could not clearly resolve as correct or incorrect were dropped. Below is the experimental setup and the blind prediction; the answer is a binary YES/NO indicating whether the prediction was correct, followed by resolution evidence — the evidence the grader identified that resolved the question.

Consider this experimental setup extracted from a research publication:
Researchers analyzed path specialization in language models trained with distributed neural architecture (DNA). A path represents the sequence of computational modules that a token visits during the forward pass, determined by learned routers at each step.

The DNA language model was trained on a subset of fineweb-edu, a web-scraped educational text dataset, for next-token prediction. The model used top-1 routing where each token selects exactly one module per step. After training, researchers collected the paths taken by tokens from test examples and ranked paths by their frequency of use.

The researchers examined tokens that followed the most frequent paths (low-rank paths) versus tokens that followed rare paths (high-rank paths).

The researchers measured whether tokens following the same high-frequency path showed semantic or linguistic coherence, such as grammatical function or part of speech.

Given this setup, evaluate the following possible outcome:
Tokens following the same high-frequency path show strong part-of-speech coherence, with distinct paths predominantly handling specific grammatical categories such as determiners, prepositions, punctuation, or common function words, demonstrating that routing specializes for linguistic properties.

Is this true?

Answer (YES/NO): YES